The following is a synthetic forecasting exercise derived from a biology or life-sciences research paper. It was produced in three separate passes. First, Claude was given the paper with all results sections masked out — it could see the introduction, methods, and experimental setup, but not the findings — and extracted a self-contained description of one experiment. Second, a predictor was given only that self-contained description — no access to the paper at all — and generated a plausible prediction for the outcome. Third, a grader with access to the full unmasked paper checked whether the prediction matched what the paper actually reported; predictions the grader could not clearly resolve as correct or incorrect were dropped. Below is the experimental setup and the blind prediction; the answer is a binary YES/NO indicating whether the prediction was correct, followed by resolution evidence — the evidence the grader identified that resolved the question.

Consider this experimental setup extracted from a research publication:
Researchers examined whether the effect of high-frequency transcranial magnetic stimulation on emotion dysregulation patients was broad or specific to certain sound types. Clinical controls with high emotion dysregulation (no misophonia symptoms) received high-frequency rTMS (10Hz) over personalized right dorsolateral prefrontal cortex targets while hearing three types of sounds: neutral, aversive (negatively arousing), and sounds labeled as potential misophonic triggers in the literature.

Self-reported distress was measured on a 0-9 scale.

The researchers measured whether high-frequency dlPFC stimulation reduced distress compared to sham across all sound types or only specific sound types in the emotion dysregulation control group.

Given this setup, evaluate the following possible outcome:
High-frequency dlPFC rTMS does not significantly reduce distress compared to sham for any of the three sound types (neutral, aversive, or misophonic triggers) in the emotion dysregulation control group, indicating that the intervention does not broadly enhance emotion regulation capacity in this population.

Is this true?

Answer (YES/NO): NO